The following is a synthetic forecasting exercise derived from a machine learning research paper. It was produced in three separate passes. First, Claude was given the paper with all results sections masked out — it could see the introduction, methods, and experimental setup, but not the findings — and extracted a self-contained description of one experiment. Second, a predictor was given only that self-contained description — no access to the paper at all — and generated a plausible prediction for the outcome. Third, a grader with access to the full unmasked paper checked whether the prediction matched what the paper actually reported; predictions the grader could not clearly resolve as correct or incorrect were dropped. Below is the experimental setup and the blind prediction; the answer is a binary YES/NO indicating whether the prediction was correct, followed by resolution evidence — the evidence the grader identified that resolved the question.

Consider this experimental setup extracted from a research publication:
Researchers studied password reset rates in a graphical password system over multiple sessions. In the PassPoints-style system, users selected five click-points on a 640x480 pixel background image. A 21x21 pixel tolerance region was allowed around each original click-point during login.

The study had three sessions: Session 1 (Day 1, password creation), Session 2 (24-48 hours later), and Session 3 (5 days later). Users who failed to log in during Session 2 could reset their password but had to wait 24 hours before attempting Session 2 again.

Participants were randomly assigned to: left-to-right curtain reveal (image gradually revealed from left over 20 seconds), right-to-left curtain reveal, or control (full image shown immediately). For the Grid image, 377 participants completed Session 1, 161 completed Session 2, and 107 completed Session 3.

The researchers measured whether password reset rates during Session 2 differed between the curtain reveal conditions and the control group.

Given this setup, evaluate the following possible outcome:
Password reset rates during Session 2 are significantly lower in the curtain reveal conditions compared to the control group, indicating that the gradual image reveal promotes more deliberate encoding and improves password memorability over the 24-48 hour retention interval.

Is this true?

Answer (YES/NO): NO